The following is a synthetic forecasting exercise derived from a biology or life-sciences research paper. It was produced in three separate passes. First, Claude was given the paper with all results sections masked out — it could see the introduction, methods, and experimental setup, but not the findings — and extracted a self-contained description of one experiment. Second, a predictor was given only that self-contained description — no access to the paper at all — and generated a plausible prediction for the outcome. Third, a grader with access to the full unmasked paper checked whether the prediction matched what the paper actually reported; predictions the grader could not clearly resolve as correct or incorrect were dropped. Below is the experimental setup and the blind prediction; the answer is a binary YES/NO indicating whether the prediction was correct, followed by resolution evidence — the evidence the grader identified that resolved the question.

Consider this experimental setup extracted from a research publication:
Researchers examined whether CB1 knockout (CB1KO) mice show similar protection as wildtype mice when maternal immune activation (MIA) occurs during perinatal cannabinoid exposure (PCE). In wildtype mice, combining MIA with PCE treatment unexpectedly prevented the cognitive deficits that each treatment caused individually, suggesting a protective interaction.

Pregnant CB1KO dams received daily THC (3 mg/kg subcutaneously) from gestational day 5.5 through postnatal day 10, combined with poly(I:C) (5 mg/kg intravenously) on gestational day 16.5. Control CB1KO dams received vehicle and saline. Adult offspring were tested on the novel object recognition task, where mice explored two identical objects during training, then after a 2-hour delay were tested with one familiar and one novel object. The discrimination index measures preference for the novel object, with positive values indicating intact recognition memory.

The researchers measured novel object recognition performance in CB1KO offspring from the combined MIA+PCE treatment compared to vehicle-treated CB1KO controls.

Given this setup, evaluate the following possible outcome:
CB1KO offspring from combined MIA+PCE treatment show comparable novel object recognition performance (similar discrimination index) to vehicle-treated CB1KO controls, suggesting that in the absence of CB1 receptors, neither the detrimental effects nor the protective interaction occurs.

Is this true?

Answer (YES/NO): YES